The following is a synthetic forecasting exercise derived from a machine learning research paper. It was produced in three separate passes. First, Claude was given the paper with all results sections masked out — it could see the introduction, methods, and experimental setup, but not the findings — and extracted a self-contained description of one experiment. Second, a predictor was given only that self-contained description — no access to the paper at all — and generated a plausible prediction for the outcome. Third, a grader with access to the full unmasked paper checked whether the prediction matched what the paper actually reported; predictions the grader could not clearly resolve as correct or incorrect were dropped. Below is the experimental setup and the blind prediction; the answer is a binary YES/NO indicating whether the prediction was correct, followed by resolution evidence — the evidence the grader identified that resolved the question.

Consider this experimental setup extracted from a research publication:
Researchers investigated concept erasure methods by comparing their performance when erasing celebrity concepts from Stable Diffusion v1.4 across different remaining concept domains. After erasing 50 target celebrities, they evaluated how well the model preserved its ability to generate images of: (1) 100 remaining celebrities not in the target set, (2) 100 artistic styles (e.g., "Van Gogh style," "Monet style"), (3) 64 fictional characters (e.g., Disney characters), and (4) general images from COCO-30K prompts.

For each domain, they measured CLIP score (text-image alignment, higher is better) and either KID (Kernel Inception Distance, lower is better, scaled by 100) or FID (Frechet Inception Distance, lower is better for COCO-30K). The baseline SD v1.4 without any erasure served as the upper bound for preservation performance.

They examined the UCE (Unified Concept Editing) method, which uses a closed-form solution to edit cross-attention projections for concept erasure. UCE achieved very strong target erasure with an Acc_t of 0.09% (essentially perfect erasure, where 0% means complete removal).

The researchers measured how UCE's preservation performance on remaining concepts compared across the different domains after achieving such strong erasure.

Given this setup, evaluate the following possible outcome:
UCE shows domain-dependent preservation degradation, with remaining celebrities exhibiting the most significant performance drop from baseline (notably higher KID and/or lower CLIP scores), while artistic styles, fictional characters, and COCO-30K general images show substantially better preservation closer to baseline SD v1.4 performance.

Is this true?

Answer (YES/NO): NO